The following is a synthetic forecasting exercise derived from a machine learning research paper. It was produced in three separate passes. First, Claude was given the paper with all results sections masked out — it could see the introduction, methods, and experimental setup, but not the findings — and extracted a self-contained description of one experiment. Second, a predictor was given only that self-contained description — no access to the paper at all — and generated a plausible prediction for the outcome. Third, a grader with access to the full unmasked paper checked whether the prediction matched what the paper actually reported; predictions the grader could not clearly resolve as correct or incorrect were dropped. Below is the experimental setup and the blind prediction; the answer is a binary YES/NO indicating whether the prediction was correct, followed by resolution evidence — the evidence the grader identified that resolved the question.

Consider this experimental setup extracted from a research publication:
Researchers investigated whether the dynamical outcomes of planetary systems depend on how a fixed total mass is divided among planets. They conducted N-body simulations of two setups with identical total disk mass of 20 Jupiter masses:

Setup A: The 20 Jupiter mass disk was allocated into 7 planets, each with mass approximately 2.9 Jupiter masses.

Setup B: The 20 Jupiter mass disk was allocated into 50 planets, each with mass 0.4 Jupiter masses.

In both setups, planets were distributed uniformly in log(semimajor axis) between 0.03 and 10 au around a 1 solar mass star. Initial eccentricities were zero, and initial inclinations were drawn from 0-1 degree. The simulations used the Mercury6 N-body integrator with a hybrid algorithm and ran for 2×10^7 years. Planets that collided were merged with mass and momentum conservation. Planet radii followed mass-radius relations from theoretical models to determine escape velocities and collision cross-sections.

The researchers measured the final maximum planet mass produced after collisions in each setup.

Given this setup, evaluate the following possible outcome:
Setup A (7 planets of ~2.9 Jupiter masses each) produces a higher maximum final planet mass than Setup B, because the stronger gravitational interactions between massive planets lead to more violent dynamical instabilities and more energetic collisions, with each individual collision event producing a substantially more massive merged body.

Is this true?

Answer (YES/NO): NO